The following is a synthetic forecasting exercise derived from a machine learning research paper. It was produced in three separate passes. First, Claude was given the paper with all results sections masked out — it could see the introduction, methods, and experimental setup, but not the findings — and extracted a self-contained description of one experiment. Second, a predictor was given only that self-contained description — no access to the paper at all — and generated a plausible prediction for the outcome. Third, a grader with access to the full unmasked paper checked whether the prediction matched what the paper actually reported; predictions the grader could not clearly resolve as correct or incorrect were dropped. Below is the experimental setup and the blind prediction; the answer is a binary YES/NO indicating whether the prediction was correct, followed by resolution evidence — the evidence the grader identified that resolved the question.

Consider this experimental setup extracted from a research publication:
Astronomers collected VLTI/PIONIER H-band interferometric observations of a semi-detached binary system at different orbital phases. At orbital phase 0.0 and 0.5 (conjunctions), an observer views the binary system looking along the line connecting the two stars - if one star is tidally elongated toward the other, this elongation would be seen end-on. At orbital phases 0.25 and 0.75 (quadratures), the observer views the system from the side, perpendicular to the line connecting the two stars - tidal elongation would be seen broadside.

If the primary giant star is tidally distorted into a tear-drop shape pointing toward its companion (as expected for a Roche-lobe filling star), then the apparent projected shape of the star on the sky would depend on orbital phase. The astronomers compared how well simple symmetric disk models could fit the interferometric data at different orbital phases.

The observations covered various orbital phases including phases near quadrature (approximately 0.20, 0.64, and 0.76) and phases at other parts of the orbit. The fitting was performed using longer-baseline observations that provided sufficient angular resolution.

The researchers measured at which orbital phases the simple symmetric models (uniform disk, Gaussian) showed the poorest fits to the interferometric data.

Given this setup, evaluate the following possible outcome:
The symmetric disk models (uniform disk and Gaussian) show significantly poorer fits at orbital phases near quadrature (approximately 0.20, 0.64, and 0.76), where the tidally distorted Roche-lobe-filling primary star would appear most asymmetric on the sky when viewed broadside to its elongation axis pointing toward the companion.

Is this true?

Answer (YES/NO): YES